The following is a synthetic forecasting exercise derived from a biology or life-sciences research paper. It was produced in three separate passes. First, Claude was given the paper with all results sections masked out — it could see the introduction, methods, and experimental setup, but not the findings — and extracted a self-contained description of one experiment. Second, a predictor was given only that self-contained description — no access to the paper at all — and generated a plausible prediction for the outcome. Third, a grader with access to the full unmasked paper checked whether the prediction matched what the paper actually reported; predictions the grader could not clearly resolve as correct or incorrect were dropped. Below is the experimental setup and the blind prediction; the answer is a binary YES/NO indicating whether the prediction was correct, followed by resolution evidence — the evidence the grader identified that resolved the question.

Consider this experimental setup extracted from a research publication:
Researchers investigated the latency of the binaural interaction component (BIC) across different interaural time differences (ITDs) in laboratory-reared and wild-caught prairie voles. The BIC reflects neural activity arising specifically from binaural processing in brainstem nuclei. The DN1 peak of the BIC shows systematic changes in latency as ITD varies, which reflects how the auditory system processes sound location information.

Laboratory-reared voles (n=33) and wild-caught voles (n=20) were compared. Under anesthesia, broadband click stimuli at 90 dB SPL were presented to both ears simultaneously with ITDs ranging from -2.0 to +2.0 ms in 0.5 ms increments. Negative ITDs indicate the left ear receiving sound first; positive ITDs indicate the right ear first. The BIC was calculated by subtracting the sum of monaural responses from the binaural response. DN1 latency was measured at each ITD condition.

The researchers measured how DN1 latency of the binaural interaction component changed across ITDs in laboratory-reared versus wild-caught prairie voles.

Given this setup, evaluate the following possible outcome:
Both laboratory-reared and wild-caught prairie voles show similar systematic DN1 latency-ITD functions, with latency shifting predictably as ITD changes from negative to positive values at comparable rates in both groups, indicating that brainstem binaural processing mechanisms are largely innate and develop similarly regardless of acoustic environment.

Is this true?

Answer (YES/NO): NO